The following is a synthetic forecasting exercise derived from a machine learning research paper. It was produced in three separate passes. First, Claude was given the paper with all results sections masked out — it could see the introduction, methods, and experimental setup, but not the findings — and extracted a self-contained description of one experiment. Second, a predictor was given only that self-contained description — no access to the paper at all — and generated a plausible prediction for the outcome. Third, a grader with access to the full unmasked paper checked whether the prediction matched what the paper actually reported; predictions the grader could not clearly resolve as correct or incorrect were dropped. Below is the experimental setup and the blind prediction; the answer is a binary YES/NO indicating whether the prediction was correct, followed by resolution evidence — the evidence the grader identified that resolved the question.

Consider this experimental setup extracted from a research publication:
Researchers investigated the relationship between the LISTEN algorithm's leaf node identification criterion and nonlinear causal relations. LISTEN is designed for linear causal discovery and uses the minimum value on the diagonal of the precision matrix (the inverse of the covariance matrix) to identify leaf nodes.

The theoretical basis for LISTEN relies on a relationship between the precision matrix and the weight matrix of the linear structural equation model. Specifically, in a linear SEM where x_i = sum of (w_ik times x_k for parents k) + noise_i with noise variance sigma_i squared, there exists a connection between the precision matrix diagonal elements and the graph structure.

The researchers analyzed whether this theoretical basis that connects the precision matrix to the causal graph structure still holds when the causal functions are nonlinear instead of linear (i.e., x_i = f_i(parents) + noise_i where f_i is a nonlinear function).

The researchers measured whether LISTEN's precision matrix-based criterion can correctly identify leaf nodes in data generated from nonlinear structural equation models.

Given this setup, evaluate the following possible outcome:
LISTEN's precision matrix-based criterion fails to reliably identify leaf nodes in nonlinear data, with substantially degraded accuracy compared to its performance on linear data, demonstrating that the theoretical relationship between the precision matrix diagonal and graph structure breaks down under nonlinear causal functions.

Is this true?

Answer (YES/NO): YES